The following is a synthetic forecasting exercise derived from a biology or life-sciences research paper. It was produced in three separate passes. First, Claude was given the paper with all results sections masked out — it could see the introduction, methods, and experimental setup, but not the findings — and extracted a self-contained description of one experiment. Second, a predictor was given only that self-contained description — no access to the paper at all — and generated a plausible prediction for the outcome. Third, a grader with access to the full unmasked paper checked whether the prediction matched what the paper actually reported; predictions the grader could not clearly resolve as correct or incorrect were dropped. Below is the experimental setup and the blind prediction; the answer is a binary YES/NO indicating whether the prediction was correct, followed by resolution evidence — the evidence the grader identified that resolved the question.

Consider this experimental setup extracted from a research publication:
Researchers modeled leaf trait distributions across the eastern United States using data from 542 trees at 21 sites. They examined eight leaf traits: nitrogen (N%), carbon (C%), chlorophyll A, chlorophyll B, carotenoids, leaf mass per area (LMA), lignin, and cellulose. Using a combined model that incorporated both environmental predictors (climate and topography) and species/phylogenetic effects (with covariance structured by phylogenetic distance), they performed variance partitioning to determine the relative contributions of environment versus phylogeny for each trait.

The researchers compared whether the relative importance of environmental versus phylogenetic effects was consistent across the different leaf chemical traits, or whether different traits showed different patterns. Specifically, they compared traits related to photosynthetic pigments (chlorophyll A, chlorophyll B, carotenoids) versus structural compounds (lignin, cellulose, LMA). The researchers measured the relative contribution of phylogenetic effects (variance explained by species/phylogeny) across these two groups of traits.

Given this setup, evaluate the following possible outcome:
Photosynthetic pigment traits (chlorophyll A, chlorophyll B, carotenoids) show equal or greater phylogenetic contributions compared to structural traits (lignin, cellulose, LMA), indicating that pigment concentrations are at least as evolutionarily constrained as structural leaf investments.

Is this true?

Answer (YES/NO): NO